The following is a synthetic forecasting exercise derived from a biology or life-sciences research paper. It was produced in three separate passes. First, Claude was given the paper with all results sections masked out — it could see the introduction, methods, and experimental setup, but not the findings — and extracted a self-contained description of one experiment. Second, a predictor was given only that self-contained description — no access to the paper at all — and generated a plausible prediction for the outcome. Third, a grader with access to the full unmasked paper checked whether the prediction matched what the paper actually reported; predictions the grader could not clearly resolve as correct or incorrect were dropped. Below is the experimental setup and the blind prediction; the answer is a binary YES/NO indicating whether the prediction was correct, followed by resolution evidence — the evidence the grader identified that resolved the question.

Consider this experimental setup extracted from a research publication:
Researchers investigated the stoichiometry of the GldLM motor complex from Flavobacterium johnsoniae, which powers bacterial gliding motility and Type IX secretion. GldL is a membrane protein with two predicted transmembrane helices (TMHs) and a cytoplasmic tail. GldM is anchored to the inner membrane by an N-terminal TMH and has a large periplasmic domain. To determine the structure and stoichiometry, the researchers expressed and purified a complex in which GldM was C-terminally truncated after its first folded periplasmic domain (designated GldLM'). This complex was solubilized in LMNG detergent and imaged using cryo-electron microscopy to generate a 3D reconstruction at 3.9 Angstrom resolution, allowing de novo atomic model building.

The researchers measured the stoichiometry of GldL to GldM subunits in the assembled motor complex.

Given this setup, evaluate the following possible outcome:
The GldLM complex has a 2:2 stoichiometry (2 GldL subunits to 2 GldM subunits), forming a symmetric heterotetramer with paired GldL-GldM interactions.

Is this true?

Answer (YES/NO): NO